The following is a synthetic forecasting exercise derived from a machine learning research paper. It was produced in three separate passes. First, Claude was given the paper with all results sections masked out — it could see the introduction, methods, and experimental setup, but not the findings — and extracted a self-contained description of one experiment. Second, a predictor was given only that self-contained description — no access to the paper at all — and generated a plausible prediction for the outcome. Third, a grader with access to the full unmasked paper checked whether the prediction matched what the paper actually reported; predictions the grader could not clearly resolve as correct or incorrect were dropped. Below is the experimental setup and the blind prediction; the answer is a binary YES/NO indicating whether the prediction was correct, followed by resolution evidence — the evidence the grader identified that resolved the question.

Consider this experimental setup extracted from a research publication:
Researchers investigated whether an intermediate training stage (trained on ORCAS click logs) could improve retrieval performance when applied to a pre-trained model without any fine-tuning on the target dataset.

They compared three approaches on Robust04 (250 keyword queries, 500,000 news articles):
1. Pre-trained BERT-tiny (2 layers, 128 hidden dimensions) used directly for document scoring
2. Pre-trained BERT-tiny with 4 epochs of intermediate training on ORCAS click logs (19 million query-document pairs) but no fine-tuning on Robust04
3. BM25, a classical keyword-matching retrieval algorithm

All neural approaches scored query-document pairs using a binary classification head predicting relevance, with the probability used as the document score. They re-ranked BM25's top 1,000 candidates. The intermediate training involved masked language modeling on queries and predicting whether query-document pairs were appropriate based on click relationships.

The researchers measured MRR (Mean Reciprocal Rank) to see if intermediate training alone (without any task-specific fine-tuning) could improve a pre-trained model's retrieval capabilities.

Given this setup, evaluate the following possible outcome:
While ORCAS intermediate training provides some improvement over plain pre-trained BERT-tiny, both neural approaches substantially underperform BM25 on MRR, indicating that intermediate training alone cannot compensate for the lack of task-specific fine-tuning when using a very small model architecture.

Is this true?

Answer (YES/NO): YES